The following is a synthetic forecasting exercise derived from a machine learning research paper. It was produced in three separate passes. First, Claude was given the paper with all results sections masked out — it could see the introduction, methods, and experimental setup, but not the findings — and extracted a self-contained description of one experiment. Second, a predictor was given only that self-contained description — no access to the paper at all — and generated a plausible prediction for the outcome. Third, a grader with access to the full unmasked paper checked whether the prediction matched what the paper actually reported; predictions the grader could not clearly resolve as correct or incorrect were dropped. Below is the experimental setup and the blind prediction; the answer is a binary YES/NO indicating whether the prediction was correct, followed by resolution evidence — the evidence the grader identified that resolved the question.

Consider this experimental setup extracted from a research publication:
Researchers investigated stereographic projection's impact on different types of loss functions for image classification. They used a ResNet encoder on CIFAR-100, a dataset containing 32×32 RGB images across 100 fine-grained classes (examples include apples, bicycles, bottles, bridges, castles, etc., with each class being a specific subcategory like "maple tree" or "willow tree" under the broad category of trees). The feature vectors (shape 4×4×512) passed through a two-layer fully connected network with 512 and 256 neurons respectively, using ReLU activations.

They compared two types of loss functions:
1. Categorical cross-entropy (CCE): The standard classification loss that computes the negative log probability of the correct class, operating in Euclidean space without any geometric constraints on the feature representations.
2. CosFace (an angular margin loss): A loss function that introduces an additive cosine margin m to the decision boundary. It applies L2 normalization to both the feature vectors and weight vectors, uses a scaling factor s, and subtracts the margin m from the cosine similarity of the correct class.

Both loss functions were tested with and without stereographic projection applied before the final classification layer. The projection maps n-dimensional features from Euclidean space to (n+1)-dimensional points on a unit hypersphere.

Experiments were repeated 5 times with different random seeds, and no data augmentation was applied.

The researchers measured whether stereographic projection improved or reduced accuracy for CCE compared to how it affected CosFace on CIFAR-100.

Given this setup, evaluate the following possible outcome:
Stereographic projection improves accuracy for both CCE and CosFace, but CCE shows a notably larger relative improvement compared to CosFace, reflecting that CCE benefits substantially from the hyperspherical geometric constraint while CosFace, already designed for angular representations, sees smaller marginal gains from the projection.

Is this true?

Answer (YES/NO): NO